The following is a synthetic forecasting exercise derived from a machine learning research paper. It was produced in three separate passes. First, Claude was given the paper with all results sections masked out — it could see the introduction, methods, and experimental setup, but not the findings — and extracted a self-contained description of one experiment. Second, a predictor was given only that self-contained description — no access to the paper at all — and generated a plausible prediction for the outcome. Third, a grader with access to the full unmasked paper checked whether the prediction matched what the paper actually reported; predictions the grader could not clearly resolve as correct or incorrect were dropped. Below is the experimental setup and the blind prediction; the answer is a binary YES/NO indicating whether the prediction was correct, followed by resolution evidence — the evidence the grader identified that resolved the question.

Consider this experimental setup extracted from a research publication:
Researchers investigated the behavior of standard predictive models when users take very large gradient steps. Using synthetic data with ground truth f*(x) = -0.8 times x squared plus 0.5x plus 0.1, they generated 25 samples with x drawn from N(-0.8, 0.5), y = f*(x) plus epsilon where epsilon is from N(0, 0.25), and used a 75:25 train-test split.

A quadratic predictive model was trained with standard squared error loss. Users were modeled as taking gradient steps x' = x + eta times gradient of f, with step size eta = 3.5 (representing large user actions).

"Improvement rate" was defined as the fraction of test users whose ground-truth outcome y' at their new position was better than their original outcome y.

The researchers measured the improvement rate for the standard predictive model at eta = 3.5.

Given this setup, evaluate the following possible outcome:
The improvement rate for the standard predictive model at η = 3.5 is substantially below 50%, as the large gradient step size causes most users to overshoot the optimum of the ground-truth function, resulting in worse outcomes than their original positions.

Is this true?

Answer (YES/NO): YES